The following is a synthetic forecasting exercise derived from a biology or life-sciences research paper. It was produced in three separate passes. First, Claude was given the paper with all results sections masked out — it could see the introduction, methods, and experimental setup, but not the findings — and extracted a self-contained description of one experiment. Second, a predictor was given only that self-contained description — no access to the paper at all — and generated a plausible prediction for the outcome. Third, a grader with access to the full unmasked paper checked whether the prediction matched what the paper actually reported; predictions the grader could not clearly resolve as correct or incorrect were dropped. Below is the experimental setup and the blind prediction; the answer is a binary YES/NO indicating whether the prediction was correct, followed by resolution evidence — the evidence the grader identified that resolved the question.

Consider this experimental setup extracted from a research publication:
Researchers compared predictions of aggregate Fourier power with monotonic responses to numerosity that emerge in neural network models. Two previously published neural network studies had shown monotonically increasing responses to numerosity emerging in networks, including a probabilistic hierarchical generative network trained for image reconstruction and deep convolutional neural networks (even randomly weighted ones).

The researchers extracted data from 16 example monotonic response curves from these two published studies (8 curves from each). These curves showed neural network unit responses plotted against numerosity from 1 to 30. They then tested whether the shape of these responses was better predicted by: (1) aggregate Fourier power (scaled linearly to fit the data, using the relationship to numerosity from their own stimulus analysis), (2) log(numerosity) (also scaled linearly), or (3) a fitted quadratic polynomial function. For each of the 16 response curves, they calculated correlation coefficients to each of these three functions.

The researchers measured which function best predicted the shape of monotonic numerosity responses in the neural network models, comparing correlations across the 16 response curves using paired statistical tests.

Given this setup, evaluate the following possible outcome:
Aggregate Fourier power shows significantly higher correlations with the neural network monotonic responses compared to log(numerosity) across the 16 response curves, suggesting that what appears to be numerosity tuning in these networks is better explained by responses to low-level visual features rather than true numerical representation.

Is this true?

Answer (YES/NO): YES